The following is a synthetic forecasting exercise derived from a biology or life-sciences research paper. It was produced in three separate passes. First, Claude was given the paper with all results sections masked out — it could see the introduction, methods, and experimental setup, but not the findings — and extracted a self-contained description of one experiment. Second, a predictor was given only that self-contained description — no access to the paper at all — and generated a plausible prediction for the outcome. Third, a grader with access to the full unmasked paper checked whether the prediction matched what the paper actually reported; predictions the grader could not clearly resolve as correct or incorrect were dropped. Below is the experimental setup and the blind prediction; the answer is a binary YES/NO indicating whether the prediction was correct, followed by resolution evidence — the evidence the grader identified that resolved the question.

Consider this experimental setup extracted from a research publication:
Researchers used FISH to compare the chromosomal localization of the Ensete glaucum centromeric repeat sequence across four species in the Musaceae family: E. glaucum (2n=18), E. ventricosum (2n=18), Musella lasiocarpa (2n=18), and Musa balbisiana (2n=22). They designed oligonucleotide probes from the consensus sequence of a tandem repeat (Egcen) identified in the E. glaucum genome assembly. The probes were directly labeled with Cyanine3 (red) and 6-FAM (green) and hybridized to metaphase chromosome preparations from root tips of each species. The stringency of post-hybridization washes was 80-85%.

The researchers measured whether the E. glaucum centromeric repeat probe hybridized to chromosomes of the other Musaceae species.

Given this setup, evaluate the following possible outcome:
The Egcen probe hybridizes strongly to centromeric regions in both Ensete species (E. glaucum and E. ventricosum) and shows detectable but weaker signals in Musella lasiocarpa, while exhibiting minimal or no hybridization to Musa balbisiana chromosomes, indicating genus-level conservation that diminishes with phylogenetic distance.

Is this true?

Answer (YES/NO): NO